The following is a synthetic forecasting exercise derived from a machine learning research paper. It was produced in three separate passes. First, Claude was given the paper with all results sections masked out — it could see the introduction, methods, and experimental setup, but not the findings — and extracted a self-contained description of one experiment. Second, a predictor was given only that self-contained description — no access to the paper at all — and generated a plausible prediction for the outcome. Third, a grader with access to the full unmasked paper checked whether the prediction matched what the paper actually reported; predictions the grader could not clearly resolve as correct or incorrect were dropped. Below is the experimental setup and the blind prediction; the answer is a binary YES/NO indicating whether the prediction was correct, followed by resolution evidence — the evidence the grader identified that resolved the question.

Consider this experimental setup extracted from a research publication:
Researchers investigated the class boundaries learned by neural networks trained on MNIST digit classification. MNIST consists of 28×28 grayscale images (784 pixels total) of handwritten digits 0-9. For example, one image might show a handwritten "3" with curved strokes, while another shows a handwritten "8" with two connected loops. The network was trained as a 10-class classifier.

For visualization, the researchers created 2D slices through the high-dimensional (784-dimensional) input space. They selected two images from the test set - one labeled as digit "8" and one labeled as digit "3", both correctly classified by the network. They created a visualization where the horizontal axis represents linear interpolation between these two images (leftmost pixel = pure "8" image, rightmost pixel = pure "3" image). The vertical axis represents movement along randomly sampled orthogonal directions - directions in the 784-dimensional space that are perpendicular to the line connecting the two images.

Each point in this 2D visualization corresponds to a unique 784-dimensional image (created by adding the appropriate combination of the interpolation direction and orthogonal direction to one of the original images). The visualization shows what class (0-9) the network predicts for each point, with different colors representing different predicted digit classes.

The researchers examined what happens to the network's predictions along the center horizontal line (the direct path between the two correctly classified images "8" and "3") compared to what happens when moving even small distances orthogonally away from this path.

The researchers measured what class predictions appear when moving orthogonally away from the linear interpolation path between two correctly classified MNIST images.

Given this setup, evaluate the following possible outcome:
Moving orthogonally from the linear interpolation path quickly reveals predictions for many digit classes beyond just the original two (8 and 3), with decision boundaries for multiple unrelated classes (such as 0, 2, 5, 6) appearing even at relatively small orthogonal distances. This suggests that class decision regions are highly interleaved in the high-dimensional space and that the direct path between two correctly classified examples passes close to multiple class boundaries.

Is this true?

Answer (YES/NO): YES